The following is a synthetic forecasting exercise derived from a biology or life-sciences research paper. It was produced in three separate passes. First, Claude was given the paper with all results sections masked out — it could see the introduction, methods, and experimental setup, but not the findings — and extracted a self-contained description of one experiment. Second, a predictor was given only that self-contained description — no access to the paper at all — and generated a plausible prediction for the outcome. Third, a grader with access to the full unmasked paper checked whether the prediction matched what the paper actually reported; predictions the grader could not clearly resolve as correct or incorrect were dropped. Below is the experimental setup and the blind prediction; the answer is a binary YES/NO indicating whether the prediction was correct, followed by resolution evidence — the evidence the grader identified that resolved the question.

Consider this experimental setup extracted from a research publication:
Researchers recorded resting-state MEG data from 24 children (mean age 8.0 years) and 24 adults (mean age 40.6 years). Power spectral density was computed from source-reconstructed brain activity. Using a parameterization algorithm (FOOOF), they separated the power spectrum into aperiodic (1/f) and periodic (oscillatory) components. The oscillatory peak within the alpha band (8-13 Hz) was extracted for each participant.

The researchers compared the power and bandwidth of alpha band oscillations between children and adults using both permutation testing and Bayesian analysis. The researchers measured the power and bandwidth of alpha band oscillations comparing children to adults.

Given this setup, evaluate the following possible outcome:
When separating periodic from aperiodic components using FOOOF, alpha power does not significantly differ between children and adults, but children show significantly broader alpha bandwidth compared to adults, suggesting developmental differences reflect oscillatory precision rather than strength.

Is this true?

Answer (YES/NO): NO